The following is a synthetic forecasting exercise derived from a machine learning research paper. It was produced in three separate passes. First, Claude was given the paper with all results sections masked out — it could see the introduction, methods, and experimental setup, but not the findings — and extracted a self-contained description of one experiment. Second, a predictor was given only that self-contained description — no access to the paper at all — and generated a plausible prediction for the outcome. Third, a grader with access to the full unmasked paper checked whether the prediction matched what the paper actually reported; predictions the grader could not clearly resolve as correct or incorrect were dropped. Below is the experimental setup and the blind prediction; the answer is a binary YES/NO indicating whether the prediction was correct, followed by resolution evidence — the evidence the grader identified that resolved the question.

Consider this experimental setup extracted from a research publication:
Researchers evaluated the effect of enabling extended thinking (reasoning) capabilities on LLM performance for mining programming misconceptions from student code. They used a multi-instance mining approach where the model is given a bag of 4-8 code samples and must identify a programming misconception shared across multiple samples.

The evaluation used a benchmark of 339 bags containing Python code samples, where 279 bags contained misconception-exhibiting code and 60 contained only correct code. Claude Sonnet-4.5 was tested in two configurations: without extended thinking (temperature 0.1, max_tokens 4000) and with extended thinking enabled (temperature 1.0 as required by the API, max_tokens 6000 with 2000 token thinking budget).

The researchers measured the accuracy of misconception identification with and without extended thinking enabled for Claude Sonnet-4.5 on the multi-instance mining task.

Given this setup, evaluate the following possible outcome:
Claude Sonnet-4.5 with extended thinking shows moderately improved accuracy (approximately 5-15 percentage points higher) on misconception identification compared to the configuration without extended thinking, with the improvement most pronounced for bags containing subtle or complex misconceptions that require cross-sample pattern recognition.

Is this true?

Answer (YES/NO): NO